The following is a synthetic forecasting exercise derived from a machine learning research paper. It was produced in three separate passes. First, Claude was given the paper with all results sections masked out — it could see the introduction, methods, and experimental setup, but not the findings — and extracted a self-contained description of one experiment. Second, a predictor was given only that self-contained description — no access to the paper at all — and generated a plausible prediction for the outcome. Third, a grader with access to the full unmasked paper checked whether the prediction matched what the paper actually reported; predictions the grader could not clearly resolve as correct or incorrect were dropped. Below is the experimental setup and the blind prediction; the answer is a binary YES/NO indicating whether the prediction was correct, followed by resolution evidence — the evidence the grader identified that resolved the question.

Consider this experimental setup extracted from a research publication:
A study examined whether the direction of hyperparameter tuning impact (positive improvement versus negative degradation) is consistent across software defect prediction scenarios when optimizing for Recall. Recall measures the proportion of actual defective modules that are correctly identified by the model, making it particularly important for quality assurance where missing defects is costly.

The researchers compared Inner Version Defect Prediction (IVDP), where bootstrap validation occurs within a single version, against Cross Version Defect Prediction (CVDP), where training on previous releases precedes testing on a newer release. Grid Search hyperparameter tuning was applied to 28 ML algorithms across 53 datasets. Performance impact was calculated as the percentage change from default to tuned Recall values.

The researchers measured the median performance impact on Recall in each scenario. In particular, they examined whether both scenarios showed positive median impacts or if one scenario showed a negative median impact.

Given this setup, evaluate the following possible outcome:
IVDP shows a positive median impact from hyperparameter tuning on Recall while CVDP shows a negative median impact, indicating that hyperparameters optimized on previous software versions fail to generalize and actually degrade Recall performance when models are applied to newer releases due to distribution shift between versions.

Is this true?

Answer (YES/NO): NO